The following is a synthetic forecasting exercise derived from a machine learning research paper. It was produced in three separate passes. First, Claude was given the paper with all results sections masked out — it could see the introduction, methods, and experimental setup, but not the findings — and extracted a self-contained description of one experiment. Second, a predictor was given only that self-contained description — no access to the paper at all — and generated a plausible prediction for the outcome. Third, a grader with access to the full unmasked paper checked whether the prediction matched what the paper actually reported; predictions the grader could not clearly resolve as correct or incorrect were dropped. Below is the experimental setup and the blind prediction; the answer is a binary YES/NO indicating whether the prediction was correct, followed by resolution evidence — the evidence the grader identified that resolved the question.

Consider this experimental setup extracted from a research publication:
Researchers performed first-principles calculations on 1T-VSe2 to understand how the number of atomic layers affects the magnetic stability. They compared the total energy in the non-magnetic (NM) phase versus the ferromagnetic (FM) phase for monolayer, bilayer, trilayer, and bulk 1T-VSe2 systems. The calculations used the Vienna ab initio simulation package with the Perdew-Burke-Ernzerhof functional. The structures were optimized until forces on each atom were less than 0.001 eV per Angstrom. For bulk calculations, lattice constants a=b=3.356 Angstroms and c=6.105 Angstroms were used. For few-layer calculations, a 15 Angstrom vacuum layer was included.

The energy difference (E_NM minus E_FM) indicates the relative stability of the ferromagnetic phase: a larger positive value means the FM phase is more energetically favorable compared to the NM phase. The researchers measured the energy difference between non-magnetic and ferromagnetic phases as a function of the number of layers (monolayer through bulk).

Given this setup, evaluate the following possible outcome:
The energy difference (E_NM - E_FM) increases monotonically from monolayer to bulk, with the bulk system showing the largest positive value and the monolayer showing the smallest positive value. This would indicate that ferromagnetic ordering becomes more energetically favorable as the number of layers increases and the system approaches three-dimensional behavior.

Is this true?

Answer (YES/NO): NO